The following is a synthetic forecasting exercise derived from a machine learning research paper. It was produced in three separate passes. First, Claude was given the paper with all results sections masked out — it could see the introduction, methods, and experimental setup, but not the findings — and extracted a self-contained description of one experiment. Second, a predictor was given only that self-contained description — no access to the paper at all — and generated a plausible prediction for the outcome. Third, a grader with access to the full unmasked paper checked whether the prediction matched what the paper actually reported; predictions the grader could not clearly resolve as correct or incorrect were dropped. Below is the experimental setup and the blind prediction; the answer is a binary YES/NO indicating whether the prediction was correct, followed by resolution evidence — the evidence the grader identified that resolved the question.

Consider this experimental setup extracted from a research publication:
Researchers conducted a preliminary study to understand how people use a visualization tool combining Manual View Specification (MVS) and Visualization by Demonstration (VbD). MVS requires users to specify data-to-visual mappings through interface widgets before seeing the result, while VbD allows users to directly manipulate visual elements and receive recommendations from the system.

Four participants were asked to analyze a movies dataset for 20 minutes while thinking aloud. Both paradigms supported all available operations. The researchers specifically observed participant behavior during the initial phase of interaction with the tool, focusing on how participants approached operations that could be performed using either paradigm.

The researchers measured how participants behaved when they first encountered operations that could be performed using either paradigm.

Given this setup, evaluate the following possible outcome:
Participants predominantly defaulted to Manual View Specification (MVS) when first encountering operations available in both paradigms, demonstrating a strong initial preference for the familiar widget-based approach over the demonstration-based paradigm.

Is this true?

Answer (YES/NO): NO